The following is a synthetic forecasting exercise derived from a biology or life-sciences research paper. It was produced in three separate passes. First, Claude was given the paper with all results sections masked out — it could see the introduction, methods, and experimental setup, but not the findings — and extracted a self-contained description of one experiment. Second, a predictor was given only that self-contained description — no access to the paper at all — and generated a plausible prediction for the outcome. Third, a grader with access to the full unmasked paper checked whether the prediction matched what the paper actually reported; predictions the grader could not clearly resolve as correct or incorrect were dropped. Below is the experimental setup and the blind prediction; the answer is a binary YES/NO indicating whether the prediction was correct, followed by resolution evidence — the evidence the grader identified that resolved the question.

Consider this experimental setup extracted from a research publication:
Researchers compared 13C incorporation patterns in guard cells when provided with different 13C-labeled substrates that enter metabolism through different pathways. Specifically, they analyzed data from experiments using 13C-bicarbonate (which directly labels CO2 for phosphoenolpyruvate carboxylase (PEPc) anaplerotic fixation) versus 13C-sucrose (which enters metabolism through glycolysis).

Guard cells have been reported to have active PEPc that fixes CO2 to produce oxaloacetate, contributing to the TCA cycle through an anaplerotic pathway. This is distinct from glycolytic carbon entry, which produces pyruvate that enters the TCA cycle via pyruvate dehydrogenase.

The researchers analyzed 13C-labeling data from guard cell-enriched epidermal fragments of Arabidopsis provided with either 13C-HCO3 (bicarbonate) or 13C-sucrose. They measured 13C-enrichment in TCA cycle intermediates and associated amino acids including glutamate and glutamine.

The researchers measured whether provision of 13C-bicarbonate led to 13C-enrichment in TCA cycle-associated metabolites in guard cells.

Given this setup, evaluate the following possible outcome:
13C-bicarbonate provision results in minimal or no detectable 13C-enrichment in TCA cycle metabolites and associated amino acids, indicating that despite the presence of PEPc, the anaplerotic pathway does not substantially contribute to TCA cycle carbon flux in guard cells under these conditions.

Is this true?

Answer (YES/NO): NO